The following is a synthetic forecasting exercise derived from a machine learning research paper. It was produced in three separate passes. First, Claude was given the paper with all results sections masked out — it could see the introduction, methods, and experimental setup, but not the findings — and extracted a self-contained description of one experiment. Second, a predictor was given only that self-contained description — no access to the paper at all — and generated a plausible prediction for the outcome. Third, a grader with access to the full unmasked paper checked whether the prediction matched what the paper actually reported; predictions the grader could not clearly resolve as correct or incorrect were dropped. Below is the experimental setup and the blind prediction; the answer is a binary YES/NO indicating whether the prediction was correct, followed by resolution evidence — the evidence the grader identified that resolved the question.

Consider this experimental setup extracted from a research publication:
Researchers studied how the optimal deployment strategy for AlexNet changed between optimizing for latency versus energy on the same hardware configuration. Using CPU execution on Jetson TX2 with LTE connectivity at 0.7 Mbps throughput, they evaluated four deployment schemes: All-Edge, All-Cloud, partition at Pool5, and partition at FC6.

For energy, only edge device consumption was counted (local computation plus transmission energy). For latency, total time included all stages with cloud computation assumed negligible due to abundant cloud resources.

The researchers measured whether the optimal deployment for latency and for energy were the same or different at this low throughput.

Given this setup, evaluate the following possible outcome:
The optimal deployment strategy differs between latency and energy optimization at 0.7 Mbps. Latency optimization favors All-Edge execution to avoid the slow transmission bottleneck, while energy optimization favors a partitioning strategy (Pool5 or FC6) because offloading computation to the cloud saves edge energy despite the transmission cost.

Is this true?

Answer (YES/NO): YES